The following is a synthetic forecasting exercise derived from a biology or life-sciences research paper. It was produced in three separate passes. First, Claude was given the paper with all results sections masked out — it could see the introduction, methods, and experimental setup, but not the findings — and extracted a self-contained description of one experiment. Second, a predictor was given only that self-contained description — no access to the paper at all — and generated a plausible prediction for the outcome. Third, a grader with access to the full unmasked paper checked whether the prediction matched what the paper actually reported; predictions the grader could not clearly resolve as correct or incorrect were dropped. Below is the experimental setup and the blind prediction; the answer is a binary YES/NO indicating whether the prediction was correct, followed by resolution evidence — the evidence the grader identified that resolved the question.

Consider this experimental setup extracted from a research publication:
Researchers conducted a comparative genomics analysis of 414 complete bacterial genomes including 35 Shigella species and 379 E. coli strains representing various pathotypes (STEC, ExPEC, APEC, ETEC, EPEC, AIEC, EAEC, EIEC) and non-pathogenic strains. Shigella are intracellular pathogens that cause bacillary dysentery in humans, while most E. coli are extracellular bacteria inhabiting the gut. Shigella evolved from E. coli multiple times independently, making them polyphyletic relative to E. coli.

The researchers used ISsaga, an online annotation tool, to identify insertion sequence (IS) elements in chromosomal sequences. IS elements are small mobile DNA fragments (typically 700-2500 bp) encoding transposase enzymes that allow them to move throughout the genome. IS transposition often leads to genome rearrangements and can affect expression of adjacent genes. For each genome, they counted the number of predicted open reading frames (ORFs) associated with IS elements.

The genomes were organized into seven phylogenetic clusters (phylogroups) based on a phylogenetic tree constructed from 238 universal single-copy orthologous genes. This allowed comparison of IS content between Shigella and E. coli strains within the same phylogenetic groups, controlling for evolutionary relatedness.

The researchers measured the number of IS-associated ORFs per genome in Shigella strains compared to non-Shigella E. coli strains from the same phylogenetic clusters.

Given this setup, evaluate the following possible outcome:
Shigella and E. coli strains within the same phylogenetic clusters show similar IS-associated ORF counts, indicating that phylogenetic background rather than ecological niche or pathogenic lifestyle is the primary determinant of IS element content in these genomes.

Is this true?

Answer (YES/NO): NO